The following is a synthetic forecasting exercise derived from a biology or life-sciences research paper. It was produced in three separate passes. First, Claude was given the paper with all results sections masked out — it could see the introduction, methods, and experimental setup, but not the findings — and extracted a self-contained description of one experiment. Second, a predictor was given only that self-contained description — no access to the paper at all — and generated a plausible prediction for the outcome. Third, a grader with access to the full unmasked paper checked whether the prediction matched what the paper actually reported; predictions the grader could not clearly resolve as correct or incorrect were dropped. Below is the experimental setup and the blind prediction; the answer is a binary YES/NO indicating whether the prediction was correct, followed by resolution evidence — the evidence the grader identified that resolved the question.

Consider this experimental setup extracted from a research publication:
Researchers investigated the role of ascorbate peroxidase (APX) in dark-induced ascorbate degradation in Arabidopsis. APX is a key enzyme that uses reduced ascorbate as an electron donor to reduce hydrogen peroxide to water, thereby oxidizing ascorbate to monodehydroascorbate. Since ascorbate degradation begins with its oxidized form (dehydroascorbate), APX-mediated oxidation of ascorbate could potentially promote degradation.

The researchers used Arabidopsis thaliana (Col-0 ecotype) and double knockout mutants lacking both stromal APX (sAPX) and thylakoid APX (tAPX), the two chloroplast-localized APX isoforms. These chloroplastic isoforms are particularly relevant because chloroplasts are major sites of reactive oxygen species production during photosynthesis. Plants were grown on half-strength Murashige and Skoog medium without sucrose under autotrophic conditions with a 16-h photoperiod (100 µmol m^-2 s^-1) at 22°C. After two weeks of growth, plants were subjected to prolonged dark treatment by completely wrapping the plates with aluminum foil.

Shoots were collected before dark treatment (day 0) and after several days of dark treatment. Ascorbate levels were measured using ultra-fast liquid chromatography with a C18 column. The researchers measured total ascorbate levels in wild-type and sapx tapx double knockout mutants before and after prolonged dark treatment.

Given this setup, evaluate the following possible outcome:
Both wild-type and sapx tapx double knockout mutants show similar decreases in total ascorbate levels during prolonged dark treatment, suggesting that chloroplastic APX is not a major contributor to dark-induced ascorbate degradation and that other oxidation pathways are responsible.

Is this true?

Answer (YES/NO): YES